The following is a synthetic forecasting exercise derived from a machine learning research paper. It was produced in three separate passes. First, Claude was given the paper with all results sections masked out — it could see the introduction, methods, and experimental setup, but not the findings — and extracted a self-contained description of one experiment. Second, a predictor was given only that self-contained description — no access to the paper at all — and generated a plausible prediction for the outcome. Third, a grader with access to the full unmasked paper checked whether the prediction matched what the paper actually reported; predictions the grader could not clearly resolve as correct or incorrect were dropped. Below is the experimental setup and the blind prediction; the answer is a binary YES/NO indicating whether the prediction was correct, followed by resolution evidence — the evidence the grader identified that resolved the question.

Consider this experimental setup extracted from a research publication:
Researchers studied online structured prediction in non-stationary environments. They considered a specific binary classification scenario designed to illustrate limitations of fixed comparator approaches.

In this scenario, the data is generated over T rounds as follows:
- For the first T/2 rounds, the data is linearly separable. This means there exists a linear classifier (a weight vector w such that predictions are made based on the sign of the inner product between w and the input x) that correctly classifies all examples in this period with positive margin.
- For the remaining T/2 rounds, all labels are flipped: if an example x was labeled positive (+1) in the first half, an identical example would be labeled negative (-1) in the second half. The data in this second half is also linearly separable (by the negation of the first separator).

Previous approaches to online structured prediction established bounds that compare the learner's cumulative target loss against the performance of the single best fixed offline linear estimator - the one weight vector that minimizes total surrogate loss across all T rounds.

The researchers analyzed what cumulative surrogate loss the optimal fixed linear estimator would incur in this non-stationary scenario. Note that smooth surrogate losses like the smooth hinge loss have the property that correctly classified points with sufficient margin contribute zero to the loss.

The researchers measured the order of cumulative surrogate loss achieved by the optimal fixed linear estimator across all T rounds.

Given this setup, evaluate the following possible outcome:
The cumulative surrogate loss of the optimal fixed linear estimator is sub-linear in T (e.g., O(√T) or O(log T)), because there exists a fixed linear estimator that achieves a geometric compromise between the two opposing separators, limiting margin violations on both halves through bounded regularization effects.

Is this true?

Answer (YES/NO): NO